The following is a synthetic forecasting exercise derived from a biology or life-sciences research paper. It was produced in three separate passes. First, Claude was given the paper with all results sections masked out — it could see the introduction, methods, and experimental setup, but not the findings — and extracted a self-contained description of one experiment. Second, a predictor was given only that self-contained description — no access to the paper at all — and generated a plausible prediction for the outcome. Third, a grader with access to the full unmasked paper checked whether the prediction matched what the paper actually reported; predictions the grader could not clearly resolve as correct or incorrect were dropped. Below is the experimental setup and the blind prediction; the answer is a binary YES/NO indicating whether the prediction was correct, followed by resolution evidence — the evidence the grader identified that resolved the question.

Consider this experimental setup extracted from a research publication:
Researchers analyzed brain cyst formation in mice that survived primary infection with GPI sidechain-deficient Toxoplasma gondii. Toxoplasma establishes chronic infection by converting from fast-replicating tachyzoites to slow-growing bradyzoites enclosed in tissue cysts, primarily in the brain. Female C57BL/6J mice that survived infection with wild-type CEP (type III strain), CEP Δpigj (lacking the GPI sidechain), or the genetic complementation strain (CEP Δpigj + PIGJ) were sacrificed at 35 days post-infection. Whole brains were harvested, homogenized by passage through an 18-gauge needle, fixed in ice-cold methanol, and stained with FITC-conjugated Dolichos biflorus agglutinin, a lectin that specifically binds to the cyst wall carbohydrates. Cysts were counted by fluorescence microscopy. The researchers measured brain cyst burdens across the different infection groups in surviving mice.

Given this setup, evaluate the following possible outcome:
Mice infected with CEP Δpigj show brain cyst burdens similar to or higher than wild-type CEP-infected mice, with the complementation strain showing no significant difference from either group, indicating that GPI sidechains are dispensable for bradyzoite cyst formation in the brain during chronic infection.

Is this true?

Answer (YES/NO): YES